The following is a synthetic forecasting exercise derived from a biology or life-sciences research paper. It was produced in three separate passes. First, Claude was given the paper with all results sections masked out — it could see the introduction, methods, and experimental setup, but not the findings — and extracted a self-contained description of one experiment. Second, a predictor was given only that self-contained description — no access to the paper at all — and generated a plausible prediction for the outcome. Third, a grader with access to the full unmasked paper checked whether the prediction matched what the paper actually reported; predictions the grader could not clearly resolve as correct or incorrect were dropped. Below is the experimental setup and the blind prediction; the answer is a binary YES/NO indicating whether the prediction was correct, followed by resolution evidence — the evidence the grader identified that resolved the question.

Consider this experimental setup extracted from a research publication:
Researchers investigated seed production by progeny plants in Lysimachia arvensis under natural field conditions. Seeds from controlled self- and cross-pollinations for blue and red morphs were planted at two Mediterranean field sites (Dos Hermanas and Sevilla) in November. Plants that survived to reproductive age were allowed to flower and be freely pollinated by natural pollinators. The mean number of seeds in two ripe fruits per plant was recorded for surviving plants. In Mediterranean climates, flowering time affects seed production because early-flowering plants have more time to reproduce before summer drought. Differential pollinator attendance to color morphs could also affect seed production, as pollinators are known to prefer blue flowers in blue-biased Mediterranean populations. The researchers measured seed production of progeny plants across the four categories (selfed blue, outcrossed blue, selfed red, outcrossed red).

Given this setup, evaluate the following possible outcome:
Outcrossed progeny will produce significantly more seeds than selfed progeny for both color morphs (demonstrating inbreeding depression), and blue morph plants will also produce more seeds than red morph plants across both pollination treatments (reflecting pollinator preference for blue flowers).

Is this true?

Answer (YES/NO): YES